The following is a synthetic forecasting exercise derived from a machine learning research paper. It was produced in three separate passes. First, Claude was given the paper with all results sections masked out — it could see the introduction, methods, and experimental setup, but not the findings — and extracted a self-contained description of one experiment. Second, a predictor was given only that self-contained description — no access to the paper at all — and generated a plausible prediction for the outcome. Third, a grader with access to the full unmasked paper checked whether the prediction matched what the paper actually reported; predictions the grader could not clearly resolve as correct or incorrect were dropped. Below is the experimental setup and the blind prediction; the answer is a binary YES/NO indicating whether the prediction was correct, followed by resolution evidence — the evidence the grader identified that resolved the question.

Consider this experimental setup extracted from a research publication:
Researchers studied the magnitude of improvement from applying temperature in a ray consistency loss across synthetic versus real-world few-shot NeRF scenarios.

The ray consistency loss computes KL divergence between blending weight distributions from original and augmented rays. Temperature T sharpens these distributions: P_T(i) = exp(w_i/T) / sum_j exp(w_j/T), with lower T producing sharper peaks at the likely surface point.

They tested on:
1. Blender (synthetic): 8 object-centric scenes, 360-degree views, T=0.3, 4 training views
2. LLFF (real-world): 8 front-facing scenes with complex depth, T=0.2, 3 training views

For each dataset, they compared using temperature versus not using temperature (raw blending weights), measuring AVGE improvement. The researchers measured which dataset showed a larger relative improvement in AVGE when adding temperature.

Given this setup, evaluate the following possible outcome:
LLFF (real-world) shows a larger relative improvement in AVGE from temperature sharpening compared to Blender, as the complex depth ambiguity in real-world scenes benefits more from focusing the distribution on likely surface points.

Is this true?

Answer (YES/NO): NO